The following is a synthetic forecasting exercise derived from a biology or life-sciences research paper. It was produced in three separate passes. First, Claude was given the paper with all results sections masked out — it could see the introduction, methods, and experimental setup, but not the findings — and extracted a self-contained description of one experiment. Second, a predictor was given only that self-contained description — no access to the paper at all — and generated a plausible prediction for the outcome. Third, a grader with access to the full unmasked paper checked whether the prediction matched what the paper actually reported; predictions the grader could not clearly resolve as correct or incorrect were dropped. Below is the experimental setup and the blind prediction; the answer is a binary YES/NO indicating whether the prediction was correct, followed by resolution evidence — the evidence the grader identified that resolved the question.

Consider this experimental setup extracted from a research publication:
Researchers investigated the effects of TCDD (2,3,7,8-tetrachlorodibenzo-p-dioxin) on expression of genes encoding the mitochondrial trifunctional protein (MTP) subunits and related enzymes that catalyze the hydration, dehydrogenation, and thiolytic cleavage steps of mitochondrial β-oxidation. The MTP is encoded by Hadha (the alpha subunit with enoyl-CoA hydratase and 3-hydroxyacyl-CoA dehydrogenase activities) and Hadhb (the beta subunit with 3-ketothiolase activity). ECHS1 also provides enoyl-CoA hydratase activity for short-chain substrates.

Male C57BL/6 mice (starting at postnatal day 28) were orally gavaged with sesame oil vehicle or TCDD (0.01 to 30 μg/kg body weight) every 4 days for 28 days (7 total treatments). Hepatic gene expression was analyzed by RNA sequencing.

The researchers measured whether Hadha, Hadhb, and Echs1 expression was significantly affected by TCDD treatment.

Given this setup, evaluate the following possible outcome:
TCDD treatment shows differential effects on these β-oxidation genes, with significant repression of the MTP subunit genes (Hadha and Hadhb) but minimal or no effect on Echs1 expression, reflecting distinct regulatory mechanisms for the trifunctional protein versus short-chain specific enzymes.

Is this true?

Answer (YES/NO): NO